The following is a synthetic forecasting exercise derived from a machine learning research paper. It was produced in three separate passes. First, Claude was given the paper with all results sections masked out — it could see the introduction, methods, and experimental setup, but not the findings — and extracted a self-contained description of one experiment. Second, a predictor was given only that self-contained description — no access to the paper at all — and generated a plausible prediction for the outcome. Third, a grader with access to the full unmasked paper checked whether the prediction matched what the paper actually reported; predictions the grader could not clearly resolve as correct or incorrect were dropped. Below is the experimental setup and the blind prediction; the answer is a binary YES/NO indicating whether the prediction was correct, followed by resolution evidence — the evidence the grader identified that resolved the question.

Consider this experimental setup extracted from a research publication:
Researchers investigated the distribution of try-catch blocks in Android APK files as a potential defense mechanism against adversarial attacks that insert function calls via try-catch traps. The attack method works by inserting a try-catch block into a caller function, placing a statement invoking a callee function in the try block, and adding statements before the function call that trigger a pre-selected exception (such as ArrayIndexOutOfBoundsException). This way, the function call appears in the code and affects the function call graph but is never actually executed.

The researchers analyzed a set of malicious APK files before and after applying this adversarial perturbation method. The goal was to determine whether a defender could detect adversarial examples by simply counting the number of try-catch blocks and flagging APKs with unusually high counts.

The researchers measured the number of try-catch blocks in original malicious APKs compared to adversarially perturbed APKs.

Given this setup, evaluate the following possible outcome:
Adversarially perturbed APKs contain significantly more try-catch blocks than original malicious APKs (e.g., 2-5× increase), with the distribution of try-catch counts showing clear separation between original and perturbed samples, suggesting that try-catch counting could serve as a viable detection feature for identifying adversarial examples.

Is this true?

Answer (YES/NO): NO